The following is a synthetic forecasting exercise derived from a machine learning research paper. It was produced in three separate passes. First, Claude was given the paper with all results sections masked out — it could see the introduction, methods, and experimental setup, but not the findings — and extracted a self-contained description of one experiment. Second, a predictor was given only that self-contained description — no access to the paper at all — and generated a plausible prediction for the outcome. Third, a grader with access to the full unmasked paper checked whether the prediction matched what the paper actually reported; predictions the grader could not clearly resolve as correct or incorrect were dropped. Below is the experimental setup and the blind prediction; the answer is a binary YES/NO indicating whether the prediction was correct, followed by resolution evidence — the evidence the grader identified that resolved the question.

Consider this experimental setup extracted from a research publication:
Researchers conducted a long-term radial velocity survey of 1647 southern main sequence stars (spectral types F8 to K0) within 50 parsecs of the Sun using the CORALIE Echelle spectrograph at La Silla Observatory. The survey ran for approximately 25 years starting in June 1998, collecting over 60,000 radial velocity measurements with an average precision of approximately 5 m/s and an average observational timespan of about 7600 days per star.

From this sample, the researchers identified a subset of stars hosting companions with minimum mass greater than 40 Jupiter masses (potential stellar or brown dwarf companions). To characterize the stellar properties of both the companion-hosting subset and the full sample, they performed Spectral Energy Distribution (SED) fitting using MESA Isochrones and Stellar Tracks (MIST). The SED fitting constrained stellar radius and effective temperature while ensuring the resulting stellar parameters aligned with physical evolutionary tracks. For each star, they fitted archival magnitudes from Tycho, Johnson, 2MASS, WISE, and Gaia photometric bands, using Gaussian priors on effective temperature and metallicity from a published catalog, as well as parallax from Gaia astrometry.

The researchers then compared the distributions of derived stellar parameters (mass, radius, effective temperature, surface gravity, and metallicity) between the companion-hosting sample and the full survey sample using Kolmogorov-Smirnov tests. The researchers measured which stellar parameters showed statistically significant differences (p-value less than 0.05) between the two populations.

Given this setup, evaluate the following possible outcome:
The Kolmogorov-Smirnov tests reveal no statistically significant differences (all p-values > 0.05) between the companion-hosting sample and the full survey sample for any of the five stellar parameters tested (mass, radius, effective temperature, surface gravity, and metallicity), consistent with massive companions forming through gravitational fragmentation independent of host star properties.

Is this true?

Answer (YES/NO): NO